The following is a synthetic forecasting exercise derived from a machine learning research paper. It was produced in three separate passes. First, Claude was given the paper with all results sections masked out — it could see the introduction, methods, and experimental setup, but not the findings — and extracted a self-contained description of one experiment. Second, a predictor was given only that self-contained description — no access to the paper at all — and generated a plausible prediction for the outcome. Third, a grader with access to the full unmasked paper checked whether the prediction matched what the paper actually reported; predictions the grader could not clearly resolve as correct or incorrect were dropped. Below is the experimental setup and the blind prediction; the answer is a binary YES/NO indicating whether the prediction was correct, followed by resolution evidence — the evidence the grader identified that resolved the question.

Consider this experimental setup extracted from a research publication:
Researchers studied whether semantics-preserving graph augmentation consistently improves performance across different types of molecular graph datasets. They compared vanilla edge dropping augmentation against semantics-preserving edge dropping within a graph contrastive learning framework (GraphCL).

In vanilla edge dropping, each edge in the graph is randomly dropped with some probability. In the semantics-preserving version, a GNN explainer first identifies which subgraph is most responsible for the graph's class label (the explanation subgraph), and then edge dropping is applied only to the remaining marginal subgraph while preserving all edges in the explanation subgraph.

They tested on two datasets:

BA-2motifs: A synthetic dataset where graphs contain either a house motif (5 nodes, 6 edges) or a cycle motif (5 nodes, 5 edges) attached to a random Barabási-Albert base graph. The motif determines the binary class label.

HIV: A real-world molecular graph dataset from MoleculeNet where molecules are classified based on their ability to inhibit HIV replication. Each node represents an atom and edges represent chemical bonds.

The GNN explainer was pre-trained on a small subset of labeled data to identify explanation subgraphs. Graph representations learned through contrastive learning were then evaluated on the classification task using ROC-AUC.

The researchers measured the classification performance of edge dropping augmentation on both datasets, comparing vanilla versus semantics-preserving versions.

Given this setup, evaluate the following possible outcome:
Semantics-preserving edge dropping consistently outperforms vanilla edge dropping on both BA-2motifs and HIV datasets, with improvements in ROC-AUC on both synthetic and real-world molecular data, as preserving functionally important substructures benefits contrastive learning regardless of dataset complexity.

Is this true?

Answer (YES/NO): NO